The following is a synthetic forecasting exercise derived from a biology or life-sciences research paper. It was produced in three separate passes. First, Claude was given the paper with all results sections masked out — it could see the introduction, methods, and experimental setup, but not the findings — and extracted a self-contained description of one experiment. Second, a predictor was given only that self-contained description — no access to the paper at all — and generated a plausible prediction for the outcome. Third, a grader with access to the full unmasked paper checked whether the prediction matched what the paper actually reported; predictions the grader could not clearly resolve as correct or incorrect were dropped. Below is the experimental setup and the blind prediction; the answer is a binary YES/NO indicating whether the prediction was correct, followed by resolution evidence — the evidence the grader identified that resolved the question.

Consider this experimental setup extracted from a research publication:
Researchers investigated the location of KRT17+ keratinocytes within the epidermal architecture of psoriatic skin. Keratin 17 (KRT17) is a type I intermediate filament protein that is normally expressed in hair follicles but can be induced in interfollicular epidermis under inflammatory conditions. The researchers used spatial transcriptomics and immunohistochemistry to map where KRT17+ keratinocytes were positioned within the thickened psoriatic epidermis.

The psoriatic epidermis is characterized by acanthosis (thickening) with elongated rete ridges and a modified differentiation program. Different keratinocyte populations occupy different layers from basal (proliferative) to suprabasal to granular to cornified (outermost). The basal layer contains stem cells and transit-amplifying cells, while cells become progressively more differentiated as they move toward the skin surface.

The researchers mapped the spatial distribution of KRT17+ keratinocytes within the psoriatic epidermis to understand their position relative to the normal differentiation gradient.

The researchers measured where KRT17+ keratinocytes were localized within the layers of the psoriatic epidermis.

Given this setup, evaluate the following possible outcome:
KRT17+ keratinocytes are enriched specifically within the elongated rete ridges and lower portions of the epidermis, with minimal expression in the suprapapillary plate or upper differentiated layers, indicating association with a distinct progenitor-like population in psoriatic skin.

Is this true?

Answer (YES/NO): NO